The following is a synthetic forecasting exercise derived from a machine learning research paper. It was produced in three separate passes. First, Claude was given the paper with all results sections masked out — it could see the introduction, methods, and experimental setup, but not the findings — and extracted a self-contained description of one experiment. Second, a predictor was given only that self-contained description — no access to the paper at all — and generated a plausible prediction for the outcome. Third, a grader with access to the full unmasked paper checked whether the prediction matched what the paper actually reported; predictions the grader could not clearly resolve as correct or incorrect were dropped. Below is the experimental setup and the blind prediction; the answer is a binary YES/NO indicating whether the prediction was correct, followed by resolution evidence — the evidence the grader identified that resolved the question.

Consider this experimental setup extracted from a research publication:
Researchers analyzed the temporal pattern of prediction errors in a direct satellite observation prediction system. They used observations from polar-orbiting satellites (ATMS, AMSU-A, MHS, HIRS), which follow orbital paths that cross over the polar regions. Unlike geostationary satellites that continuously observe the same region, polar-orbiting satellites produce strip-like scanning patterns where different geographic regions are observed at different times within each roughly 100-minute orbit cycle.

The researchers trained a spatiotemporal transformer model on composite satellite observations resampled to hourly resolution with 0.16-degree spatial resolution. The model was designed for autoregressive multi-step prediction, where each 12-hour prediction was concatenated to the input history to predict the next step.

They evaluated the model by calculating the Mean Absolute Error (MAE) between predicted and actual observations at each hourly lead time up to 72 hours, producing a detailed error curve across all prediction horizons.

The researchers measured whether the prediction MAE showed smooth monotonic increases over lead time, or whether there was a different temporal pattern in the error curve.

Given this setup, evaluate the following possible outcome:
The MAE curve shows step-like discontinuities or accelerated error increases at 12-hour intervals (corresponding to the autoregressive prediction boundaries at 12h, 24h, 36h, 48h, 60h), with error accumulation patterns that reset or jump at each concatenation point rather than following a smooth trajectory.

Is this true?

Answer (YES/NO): NO